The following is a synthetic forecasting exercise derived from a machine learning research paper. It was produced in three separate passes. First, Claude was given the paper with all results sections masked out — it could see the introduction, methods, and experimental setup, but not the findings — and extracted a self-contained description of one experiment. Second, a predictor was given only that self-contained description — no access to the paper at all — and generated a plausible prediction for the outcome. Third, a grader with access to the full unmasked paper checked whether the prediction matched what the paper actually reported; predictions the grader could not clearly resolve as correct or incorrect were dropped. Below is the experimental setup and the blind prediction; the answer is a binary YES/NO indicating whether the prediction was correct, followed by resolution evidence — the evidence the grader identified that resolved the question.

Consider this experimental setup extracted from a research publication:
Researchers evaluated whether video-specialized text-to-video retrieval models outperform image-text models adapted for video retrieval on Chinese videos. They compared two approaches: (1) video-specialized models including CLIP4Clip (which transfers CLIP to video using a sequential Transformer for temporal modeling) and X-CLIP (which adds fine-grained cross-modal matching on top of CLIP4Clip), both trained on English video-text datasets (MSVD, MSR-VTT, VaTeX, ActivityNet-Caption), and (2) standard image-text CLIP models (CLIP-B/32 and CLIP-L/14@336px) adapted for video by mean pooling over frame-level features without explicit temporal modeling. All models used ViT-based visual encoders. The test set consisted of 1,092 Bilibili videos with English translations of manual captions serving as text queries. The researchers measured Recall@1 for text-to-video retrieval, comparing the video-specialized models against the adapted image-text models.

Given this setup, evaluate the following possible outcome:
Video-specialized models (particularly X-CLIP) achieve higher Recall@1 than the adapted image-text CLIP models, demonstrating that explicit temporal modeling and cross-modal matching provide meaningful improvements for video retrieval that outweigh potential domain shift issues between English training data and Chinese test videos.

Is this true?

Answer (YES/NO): NO